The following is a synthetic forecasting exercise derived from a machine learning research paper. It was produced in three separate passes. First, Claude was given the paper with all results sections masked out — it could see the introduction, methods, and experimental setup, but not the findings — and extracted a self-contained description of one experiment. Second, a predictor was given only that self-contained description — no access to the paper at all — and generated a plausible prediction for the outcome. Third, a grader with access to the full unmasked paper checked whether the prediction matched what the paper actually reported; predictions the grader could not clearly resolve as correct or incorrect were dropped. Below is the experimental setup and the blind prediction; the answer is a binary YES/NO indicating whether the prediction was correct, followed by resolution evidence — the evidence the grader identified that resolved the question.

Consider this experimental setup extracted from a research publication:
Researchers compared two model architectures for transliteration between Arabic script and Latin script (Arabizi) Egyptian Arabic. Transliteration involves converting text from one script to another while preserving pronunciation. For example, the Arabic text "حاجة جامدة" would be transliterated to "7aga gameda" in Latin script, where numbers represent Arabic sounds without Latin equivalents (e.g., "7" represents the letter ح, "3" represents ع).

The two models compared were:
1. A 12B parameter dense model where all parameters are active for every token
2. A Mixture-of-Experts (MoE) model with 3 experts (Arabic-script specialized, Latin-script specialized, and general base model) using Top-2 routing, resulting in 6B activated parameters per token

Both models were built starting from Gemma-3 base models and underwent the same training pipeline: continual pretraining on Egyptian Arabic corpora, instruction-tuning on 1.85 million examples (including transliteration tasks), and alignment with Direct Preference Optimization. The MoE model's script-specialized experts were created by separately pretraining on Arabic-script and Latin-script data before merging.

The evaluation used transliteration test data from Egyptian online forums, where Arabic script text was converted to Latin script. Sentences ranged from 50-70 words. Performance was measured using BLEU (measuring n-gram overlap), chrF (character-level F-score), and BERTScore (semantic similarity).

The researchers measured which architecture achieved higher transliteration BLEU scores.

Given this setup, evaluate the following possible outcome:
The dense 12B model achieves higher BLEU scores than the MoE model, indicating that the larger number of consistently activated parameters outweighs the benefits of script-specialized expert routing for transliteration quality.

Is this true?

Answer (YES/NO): NO